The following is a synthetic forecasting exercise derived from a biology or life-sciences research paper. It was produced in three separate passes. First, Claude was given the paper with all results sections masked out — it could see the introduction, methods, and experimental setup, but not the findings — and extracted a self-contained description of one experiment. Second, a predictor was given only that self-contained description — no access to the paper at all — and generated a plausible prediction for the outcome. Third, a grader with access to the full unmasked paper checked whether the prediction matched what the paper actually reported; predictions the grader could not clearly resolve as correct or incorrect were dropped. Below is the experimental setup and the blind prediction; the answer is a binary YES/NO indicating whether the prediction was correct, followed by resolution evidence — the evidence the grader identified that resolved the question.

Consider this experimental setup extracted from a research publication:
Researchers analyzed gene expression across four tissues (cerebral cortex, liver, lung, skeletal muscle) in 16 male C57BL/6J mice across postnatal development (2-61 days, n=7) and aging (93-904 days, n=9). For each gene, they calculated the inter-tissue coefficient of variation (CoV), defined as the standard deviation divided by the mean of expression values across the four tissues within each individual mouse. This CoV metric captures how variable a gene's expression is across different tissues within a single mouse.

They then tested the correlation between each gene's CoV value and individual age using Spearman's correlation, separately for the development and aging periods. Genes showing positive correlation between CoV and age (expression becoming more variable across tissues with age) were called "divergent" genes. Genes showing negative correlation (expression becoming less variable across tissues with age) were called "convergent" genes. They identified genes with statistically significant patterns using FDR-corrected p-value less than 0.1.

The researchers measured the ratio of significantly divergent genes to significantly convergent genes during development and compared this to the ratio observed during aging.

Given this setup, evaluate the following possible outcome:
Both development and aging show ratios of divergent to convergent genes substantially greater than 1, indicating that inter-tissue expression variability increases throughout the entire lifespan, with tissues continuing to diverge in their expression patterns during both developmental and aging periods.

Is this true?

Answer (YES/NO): NO